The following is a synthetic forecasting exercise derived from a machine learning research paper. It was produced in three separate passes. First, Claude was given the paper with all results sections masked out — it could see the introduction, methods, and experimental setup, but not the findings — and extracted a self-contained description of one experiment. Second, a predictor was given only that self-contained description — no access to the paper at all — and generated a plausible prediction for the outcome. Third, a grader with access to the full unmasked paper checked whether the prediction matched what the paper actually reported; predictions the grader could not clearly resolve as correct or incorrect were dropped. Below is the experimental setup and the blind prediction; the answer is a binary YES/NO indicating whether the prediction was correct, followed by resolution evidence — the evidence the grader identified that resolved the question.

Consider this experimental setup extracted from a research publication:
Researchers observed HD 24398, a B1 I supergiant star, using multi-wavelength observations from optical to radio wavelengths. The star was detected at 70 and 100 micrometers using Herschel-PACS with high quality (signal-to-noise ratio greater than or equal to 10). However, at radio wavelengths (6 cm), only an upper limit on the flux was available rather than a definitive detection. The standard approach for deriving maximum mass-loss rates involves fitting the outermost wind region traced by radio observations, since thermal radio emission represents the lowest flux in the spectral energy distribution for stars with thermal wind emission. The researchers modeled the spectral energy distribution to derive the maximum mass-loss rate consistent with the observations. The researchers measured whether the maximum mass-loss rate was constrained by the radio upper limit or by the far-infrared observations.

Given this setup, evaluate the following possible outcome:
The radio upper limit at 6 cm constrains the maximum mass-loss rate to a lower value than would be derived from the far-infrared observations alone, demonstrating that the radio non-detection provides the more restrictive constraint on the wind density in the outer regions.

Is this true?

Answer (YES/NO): NO